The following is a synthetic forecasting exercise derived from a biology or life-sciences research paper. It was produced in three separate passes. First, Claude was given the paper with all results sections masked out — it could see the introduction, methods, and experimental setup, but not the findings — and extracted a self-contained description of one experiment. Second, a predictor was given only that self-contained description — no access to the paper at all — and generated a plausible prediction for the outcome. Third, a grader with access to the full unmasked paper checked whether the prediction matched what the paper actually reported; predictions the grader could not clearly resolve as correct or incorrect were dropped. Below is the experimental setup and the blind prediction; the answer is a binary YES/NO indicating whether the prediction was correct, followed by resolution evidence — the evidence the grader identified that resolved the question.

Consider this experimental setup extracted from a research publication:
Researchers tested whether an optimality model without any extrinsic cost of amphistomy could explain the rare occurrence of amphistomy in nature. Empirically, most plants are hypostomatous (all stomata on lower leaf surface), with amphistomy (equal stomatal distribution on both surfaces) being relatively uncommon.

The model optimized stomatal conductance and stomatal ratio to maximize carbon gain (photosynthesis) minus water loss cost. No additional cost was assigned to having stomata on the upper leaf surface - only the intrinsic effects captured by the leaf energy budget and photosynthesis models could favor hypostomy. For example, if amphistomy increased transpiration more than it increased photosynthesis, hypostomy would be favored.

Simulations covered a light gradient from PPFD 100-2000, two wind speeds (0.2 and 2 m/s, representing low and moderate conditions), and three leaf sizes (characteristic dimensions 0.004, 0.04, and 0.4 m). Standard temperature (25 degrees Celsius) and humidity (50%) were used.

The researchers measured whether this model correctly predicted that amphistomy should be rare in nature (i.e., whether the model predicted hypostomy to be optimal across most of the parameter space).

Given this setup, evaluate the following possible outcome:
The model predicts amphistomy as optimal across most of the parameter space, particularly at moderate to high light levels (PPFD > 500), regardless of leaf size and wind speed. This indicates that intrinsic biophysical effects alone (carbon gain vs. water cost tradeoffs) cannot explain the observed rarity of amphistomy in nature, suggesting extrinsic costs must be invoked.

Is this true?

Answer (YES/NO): YES